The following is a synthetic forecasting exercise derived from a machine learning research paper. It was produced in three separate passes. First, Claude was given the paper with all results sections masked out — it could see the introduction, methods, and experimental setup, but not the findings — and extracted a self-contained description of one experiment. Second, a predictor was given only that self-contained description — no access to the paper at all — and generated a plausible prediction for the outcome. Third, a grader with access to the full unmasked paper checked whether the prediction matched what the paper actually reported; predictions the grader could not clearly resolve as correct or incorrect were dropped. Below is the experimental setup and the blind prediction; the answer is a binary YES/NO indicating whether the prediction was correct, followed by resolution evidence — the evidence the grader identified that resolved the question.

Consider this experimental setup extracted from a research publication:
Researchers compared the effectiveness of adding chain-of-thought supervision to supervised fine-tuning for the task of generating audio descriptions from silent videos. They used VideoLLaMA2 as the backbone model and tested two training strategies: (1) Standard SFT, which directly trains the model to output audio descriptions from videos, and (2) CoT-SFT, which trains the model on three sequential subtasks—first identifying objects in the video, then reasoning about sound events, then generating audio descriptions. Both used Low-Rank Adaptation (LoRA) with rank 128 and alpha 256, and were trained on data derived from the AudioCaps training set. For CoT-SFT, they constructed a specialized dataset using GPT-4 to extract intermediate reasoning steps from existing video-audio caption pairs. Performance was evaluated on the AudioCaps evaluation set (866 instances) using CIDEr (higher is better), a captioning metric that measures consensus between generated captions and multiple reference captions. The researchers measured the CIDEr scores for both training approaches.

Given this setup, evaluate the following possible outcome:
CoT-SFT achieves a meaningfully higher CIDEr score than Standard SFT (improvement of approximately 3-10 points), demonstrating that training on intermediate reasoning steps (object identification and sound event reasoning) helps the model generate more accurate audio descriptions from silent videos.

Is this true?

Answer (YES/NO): NO